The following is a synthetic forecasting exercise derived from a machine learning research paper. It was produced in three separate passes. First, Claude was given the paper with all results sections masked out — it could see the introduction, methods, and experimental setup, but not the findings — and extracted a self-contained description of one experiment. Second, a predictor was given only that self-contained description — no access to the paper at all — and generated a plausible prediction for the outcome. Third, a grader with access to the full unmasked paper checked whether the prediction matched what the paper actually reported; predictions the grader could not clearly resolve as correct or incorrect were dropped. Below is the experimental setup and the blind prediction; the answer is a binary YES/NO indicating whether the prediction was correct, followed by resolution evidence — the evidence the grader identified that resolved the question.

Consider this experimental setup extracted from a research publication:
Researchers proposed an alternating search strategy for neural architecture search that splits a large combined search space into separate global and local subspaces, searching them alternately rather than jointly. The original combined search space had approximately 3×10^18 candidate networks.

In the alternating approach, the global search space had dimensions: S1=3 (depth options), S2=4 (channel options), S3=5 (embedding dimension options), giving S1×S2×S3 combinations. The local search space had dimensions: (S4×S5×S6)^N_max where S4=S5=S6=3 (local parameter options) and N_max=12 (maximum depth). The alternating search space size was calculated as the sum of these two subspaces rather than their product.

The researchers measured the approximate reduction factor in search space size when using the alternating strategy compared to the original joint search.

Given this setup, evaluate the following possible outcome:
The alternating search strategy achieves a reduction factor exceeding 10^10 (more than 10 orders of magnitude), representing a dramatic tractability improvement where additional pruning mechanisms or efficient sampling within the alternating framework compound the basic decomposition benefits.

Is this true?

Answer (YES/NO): NO